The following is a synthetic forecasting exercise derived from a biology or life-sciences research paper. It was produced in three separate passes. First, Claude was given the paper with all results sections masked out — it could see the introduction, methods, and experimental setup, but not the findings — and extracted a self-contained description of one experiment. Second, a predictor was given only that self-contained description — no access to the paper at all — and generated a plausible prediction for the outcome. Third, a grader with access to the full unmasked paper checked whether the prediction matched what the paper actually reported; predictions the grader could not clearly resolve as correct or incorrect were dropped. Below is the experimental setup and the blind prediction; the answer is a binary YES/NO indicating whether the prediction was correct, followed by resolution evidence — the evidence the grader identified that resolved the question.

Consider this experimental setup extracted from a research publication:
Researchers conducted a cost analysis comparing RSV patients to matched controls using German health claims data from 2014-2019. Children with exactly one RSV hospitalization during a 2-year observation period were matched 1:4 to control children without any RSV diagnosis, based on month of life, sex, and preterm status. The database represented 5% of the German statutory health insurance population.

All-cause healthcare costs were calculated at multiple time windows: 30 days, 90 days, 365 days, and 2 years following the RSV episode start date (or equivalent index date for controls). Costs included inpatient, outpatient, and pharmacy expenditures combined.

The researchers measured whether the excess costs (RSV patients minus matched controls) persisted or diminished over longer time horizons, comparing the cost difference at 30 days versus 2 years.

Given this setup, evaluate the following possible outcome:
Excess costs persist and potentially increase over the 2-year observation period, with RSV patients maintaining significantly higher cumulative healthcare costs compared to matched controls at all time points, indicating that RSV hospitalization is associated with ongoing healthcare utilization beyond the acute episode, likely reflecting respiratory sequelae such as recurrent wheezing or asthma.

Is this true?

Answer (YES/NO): YES